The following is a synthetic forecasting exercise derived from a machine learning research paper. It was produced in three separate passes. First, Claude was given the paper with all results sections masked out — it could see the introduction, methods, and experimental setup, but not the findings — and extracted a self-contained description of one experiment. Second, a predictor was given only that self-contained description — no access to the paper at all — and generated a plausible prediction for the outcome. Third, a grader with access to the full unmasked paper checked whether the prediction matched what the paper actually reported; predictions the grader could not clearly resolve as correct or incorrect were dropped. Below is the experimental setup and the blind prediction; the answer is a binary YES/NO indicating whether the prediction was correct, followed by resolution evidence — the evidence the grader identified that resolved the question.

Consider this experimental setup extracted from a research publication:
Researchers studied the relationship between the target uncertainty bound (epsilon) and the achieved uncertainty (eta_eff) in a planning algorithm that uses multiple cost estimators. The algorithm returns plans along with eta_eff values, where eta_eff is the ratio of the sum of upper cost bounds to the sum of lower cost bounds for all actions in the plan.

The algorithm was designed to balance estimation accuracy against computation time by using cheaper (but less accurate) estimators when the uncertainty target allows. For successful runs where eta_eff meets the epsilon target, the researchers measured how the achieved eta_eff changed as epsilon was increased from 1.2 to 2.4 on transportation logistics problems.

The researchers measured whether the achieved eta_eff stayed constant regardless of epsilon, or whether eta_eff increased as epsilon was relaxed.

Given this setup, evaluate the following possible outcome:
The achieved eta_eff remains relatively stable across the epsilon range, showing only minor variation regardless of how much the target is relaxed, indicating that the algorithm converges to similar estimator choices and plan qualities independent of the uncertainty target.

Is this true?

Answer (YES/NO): NO